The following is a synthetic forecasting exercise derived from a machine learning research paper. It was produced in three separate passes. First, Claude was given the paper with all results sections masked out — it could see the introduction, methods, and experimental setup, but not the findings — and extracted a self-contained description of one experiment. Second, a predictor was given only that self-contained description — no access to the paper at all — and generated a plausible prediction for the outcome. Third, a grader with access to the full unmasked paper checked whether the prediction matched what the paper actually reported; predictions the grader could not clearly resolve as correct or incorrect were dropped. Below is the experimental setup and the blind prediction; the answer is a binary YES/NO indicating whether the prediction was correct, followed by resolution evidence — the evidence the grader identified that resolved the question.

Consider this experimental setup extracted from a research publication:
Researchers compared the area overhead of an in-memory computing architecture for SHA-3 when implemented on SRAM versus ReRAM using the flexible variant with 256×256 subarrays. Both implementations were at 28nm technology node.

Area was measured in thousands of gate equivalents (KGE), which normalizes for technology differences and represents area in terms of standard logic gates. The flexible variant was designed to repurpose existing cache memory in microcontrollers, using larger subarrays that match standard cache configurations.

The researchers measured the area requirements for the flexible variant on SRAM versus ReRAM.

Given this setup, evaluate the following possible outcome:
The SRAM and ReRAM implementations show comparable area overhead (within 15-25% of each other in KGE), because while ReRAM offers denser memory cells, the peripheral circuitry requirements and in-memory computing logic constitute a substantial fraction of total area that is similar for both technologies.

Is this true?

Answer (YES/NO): NO